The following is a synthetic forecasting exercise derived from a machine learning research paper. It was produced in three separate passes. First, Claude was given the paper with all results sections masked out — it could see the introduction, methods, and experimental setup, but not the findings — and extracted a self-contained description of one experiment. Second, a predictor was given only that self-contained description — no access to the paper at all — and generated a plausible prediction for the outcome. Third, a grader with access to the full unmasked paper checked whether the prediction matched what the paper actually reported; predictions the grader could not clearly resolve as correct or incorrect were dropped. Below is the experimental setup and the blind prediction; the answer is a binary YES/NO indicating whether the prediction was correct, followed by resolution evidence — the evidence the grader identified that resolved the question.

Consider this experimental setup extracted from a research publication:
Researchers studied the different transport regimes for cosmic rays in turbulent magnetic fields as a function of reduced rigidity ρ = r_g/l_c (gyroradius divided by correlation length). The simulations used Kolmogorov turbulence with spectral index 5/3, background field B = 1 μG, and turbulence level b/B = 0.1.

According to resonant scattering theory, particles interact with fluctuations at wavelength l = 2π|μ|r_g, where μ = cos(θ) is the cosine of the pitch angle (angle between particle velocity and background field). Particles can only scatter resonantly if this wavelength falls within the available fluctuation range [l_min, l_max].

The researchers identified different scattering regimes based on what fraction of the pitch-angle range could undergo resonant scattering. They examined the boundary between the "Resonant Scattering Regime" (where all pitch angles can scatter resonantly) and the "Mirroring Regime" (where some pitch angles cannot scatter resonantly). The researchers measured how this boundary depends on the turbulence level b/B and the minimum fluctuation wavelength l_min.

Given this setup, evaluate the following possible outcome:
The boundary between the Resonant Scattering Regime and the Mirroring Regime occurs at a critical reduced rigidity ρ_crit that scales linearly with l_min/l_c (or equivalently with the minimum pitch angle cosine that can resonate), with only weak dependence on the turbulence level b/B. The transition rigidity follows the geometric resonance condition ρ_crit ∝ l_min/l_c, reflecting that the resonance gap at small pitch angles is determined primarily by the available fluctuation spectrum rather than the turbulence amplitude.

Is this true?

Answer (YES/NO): NO